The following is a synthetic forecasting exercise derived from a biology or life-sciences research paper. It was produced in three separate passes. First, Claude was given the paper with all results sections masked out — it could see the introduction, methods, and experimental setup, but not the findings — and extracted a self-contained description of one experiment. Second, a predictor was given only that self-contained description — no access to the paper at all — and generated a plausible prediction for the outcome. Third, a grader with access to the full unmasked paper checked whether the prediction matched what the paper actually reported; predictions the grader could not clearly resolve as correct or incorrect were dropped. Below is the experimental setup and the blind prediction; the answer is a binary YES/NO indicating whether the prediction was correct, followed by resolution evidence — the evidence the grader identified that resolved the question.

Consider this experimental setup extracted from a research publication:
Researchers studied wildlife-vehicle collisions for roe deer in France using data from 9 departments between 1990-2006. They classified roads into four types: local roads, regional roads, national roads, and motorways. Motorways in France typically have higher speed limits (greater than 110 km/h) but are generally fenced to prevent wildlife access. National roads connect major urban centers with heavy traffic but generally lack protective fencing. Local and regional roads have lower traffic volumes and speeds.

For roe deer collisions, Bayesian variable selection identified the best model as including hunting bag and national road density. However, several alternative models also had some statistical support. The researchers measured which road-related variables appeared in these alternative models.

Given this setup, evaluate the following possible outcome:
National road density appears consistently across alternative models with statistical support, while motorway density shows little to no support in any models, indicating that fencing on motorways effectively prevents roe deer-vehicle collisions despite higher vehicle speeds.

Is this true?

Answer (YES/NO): NO